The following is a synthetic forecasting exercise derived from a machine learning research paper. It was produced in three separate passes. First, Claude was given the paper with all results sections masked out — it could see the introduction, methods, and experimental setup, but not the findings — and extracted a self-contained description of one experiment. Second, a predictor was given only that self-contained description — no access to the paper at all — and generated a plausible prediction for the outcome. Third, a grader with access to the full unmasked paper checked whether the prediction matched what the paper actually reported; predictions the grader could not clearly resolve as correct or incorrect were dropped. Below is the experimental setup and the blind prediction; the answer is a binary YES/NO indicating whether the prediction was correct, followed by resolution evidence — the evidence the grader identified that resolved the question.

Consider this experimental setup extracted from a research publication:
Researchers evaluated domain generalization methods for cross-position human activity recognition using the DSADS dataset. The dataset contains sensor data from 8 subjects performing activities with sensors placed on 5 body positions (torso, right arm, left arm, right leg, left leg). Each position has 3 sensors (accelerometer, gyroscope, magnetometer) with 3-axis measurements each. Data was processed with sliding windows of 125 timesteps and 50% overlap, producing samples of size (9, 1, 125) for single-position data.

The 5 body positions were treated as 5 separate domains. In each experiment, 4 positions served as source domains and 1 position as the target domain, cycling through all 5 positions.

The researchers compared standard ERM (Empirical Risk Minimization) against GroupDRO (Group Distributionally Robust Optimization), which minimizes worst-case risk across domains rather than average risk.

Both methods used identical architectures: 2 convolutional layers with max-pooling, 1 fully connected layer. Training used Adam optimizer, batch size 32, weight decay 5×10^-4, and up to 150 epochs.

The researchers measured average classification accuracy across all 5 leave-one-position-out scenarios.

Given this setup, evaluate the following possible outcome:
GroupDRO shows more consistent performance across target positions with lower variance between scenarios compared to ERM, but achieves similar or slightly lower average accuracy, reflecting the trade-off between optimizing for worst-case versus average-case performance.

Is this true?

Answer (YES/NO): NO